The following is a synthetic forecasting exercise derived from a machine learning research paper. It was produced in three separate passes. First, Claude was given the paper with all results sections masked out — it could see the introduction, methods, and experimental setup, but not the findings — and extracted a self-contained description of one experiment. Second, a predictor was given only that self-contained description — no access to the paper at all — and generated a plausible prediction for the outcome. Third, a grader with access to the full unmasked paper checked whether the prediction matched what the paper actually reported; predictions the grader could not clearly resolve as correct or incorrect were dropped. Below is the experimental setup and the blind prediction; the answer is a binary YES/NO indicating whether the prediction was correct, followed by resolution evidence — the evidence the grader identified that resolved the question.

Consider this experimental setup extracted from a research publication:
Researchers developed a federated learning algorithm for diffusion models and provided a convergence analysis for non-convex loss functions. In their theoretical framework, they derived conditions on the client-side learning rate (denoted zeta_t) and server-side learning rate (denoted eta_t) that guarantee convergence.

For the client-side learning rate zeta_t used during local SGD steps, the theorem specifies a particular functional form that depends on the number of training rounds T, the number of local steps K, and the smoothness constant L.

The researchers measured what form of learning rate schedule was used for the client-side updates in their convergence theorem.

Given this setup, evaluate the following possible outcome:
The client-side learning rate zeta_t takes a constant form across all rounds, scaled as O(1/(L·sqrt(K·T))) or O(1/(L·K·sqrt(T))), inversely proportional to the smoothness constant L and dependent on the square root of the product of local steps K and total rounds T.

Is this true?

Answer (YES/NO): YES